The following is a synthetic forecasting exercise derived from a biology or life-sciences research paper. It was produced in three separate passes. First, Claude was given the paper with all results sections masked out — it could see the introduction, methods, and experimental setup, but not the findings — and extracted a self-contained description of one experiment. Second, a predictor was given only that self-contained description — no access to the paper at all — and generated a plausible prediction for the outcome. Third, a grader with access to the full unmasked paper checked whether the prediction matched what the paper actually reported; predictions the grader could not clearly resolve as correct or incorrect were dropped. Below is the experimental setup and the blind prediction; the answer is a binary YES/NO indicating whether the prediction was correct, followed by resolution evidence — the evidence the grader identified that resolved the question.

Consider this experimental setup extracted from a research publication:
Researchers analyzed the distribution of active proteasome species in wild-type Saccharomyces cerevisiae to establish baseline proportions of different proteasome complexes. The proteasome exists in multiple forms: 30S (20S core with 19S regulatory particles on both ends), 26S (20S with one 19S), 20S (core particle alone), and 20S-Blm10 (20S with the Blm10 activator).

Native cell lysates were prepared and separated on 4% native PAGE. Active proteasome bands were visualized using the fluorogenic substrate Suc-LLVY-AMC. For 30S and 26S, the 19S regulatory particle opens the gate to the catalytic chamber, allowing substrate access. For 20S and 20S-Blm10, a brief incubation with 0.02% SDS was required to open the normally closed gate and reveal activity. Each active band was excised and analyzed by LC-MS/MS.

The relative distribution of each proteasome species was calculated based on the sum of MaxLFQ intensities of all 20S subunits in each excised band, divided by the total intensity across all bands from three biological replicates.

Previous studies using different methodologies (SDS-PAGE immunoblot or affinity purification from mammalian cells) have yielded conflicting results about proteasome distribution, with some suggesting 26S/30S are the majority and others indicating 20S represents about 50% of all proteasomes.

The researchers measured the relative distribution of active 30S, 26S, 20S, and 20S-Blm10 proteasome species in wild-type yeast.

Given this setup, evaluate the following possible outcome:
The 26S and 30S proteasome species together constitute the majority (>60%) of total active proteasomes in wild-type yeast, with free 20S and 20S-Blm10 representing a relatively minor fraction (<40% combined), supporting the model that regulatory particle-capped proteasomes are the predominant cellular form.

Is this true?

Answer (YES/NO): NO